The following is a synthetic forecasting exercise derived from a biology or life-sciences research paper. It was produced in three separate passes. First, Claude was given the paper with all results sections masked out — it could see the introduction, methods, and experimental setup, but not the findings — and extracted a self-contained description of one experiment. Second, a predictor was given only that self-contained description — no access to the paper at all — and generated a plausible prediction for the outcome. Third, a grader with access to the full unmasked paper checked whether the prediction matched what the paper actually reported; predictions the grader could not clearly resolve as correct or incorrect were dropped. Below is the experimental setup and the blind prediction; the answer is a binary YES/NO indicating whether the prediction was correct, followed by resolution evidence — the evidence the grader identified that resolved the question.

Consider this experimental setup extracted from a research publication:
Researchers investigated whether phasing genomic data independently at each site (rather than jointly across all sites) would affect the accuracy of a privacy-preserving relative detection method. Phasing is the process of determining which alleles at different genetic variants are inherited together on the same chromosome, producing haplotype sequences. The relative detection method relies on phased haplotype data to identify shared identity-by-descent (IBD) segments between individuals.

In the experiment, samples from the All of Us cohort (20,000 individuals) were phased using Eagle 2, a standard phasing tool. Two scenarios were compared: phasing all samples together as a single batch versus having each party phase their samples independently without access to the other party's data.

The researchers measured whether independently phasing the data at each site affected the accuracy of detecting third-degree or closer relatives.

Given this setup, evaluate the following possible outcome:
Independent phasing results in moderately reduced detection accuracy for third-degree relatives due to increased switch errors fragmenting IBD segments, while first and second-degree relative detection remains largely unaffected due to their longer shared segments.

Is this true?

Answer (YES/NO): NO